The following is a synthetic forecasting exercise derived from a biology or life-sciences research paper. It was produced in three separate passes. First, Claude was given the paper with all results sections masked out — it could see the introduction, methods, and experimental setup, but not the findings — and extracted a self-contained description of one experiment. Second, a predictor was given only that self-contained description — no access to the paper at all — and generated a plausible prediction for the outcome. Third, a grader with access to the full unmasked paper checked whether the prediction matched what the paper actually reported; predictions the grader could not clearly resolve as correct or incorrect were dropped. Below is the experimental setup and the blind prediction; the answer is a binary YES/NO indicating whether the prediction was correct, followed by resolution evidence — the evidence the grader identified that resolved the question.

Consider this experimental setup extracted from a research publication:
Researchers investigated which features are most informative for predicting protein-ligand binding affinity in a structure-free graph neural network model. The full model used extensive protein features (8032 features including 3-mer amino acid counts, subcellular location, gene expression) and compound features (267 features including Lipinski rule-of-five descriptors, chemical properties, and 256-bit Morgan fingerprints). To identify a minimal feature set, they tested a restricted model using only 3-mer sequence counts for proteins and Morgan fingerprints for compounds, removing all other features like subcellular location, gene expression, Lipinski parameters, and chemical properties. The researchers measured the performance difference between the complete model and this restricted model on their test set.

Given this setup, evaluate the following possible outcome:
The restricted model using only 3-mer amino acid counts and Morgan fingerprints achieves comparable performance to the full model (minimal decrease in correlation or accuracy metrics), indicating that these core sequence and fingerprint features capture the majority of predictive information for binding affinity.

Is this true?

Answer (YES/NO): YES